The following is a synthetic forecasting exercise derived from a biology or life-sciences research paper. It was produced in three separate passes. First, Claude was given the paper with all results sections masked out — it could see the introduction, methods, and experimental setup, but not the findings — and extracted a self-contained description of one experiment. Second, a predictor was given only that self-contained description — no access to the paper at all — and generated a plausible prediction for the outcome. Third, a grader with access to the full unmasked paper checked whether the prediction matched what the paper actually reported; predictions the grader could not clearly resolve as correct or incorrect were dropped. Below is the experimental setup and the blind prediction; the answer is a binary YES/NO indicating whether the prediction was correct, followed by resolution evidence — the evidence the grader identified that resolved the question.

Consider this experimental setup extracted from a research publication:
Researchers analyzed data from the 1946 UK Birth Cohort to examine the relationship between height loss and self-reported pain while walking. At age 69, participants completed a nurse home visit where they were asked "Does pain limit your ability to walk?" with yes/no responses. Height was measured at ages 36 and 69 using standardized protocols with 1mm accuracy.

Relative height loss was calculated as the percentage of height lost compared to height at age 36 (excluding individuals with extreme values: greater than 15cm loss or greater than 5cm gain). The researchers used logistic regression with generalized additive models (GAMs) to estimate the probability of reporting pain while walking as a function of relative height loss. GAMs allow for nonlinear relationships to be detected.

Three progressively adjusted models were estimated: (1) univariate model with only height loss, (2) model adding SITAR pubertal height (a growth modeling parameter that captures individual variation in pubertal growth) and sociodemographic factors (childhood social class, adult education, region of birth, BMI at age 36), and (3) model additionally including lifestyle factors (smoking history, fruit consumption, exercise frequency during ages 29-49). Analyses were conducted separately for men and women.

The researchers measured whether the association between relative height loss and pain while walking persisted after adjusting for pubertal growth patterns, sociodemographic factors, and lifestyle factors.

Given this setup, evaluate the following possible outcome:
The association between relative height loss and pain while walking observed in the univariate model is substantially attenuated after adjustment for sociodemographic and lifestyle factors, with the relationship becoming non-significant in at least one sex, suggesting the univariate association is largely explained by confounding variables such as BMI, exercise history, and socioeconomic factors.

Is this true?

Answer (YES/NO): NO